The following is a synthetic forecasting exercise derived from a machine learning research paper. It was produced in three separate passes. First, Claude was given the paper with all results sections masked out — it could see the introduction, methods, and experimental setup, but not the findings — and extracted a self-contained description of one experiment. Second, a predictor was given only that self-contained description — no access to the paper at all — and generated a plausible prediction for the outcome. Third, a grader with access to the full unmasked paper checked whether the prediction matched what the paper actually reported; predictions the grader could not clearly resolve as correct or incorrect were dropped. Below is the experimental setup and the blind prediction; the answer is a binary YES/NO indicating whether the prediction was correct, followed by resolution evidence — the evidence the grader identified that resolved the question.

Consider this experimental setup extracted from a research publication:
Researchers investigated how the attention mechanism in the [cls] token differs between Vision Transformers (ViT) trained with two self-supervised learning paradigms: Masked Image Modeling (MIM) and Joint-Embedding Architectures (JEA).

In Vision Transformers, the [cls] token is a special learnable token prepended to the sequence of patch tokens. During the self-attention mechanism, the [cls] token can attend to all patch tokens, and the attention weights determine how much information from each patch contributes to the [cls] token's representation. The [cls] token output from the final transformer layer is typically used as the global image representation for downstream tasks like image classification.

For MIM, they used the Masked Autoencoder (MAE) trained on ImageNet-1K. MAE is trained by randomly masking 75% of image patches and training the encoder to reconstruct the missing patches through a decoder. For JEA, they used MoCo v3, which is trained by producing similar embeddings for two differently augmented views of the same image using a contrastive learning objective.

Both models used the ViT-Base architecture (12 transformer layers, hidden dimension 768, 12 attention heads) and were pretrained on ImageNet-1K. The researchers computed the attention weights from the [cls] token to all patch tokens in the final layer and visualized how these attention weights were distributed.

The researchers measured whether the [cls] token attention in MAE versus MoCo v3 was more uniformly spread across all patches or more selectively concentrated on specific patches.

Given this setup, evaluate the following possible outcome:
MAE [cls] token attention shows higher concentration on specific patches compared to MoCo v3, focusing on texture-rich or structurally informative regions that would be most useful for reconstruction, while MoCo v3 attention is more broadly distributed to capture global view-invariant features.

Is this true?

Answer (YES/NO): NO